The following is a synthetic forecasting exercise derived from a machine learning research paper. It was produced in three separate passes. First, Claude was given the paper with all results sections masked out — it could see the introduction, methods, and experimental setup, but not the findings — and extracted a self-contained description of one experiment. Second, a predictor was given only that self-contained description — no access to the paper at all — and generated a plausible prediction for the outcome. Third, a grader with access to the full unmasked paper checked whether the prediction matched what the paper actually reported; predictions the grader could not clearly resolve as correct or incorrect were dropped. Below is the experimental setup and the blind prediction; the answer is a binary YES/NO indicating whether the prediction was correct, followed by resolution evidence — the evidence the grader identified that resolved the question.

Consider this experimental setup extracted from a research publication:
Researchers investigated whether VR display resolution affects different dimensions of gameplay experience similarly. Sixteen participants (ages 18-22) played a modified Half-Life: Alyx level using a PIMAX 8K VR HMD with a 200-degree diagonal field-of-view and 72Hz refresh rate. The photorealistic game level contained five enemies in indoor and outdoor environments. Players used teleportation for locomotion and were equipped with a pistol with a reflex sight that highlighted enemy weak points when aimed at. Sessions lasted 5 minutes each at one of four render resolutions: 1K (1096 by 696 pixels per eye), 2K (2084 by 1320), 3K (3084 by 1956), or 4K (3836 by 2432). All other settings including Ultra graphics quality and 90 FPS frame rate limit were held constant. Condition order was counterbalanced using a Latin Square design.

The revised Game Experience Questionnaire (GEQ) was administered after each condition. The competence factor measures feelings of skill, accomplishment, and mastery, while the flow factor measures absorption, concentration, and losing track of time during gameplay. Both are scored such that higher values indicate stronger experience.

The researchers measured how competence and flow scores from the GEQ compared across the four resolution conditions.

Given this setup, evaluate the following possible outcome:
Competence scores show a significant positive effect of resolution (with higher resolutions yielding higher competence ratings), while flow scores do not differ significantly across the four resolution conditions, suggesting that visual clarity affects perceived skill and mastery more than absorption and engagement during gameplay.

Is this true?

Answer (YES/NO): NO